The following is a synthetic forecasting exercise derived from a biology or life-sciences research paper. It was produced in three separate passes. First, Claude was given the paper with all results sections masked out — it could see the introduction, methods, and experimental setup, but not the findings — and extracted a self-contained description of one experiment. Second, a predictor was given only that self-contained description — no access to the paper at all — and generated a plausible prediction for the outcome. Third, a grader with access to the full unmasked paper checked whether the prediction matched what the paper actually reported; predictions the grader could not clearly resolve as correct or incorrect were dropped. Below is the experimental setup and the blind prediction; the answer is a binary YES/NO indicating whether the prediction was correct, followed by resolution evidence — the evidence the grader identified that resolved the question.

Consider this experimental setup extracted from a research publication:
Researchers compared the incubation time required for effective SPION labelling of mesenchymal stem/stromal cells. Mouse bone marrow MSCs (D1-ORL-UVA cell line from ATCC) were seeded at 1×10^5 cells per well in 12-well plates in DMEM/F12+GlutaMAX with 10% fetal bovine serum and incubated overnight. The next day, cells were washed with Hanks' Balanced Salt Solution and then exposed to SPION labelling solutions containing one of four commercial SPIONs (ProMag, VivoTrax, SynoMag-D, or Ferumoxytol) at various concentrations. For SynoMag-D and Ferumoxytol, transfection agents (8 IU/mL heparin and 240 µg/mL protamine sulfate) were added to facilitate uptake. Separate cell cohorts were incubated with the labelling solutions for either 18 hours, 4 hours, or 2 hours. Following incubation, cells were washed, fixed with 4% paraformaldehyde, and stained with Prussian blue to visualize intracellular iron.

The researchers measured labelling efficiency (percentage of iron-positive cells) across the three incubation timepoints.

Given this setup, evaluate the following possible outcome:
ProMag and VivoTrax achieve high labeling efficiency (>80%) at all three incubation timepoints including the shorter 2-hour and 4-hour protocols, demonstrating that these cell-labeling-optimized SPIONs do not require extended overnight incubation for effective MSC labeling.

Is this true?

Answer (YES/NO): NO